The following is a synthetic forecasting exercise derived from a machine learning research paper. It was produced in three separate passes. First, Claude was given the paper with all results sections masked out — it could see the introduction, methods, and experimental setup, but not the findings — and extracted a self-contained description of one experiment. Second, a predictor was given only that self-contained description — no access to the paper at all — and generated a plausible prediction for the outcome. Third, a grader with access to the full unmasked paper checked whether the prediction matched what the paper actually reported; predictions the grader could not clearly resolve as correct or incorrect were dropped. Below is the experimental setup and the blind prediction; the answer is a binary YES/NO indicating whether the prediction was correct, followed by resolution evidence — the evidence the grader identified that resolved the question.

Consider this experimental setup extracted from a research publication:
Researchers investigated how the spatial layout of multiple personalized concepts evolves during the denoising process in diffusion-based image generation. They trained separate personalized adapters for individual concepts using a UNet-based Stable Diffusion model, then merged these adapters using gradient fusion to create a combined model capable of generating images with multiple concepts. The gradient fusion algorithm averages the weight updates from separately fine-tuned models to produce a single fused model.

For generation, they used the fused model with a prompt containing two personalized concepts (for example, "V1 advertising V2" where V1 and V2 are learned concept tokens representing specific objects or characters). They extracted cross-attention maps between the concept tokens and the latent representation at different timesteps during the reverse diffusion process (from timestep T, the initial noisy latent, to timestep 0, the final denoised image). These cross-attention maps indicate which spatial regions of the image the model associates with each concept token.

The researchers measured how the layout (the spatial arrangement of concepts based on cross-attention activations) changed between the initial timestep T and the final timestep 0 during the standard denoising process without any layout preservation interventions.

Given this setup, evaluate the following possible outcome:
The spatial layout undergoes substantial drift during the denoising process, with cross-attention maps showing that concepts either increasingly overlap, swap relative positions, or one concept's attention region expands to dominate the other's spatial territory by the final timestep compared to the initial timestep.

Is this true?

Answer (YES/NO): YES